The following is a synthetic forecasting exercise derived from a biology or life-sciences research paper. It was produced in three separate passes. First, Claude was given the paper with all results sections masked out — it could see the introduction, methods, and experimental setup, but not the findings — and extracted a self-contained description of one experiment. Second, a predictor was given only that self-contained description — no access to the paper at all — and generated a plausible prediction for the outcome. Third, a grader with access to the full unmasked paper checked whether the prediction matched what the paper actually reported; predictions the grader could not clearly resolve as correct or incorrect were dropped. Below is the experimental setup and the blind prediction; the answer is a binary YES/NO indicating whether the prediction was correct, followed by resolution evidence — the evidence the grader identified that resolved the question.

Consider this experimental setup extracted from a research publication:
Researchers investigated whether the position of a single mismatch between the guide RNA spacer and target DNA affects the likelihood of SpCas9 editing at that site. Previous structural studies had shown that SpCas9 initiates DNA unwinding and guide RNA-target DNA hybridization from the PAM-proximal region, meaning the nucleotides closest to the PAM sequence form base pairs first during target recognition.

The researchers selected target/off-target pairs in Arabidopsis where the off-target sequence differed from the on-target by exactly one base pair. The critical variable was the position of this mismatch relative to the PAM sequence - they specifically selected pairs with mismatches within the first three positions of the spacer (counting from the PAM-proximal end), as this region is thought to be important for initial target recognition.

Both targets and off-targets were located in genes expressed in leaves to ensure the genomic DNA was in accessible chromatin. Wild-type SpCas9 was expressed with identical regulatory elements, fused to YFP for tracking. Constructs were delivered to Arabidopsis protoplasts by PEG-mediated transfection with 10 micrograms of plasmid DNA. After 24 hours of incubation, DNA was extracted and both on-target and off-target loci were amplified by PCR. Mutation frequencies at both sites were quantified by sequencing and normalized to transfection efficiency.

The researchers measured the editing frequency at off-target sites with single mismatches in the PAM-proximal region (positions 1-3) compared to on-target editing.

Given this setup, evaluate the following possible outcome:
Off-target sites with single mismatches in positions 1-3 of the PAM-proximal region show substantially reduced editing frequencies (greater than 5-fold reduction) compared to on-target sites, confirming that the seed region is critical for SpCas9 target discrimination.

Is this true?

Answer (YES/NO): NO